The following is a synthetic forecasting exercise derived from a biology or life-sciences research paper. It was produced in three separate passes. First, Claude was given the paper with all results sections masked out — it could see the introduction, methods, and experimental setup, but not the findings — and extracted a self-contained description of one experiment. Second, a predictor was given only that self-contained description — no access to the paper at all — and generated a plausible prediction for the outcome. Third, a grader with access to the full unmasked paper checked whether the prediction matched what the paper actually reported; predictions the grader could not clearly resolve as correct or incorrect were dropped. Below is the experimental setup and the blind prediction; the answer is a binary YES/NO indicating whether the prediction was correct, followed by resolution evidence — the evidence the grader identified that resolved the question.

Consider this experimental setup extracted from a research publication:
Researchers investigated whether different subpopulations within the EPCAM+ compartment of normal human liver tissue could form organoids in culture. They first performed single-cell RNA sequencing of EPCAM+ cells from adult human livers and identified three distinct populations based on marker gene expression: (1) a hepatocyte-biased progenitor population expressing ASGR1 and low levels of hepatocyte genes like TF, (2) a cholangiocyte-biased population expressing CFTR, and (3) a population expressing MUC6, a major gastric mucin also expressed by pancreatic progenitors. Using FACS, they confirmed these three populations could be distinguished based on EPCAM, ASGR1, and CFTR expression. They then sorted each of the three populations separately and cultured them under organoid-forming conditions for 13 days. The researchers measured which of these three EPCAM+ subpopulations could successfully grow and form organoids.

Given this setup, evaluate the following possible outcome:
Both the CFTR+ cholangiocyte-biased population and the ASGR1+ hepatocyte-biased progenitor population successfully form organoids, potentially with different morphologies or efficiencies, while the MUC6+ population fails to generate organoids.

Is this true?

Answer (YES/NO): NO